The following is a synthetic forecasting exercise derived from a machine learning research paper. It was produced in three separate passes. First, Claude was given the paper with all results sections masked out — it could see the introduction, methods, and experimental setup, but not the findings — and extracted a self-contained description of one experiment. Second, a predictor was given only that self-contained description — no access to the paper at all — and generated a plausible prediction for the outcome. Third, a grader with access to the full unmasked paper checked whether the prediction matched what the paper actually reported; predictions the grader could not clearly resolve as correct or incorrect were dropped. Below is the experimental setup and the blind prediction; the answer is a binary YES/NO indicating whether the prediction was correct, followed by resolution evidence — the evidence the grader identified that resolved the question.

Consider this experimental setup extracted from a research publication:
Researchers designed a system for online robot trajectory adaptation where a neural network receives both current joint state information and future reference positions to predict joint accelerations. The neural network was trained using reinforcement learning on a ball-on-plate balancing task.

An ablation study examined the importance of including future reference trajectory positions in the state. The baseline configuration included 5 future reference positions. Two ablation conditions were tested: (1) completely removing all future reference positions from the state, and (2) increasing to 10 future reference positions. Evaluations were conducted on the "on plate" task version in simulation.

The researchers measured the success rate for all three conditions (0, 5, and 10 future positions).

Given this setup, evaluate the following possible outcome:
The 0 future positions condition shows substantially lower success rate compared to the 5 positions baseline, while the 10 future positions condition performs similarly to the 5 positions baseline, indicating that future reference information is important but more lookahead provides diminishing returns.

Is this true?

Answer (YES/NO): YES